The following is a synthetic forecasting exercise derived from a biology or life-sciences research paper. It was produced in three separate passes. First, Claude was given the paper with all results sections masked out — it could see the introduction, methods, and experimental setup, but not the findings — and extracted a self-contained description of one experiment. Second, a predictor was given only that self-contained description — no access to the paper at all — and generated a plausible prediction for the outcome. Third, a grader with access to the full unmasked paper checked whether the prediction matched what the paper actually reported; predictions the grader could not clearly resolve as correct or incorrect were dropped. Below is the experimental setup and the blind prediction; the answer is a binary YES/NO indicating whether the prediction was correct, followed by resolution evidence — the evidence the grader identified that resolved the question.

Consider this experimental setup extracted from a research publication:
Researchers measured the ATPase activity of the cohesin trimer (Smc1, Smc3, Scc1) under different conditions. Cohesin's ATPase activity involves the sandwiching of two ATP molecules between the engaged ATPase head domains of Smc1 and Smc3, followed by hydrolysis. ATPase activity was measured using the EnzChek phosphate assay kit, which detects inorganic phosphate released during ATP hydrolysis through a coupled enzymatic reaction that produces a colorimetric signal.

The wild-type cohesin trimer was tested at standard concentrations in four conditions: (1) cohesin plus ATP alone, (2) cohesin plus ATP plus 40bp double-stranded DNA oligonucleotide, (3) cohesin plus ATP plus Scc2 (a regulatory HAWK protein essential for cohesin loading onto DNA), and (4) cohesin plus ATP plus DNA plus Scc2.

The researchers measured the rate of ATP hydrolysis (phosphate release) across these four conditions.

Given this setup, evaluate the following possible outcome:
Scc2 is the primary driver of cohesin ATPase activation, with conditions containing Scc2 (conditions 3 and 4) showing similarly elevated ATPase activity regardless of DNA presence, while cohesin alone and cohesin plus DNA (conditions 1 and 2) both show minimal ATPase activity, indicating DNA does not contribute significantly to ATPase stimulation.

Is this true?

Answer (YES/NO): NO